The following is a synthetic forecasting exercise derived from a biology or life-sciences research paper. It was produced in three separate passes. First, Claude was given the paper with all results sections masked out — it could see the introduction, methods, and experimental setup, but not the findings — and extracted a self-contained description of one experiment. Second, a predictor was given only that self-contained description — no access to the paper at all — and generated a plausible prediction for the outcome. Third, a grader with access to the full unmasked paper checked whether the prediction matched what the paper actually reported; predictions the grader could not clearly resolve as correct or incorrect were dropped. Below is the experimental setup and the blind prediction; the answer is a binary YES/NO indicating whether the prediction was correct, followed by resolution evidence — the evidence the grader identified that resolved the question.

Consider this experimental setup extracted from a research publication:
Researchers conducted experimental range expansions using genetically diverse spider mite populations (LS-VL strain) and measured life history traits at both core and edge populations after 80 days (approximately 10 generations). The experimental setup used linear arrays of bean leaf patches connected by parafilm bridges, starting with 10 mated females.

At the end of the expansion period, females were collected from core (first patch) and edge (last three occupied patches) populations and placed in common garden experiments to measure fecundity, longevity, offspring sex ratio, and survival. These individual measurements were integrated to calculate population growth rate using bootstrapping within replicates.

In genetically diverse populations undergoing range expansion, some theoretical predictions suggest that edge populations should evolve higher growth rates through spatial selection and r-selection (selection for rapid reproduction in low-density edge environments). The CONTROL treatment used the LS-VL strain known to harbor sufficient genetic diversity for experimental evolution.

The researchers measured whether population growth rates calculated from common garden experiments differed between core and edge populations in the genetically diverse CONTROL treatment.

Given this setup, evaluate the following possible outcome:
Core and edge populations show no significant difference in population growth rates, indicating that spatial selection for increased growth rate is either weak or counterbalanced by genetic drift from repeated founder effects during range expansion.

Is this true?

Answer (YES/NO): NO